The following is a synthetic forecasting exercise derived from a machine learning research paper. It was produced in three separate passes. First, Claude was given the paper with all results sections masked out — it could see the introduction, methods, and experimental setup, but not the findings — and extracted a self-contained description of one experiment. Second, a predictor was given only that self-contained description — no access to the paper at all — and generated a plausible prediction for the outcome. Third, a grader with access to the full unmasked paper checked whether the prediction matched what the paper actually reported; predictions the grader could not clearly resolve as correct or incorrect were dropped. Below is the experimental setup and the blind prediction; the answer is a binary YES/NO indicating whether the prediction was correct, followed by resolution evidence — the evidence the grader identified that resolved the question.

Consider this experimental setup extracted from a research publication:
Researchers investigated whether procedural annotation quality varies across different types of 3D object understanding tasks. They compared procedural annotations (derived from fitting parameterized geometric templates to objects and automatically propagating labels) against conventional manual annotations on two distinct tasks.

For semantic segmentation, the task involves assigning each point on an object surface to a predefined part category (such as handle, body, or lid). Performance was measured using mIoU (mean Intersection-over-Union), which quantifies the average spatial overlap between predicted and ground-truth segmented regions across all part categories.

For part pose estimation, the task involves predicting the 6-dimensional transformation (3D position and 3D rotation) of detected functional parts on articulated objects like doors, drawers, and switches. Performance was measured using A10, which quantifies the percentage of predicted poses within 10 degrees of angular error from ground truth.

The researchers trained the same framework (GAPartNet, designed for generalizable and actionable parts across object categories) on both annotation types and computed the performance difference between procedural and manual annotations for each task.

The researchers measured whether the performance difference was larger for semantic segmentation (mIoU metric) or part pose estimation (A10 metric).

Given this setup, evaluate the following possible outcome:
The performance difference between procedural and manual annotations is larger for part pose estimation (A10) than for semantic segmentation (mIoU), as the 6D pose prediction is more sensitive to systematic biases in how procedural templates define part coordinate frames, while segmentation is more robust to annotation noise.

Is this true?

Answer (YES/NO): YES